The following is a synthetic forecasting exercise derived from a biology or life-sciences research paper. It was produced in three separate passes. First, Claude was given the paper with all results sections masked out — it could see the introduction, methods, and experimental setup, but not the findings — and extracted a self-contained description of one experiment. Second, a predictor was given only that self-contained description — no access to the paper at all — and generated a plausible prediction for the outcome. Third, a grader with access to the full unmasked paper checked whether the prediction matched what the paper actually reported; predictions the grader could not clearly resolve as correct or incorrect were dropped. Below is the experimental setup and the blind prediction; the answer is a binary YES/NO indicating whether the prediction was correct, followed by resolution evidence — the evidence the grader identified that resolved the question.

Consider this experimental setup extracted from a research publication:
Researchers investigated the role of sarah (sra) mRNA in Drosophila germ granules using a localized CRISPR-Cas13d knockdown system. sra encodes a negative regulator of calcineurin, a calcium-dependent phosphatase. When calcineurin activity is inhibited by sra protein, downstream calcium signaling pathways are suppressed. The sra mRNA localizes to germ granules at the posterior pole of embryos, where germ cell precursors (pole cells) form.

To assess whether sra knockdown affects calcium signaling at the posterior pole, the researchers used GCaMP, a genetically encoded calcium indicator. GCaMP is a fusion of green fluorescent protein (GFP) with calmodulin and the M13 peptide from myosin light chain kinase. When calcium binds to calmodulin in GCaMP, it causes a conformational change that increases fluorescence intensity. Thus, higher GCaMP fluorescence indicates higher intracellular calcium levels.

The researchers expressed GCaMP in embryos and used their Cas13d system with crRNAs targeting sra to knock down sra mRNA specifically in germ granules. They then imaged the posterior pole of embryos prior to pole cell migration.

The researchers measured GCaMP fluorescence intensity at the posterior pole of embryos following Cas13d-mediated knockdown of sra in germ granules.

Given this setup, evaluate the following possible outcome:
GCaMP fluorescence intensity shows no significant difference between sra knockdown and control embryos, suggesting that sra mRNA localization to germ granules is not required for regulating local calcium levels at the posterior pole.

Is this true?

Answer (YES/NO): NO